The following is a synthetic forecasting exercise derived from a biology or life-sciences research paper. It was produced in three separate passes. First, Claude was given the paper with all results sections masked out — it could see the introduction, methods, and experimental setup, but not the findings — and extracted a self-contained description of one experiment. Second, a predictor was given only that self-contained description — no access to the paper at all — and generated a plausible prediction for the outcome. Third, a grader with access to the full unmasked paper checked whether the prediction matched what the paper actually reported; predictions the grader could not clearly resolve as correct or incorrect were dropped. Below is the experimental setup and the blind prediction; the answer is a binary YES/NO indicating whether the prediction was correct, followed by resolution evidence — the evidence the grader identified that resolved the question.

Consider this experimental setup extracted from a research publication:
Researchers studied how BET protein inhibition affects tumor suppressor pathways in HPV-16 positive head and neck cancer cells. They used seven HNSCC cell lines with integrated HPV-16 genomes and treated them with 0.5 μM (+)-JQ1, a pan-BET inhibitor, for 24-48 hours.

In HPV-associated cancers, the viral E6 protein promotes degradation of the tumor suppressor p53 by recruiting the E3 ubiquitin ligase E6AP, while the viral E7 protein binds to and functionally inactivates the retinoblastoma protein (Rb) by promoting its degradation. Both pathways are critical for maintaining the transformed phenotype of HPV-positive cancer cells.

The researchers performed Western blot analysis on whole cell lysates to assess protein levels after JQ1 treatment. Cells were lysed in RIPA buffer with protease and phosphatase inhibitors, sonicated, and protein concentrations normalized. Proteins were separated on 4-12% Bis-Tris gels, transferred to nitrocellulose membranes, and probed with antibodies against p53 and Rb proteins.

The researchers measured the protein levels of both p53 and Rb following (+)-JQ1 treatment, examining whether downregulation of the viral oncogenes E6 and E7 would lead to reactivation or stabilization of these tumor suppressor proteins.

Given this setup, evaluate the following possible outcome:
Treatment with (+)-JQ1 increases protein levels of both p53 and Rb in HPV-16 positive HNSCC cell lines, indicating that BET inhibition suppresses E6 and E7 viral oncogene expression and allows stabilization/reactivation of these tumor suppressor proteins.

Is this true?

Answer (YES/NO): NO